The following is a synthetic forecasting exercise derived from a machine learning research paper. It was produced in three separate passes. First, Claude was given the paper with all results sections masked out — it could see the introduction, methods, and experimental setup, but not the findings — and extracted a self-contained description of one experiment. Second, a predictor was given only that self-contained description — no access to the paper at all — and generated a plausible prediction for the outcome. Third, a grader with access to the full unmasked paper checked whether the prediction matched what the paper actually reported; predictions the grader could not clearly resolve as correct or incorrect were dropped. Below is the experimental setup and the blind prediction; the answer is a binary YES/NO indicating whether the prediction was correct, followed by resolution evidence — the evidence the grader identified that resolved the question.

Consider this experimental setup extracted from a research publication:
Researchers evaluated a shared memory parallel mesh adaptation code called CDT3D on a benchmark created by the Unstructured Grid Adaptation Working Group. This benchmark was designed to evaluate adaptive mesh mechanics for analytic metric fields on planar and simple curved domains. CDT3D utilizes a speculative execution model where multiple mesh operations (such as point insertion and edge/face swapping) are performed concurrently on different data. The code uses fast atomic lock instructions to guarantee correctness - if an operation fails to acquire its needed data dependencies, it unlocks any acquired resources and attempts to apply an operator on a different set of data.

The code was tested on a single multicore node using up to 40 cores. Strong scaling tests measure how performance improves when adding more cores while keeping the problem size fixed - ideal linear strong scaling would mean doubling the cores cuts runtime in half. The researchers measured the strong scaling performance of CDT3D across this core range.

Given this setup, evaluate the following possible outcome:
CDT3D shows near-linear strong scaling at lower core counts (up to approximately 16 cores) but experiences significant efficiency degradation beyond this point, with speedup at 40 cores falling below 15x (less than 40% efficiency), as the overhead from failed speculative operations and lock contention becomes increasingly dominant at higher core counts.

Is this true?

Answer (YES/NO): NO